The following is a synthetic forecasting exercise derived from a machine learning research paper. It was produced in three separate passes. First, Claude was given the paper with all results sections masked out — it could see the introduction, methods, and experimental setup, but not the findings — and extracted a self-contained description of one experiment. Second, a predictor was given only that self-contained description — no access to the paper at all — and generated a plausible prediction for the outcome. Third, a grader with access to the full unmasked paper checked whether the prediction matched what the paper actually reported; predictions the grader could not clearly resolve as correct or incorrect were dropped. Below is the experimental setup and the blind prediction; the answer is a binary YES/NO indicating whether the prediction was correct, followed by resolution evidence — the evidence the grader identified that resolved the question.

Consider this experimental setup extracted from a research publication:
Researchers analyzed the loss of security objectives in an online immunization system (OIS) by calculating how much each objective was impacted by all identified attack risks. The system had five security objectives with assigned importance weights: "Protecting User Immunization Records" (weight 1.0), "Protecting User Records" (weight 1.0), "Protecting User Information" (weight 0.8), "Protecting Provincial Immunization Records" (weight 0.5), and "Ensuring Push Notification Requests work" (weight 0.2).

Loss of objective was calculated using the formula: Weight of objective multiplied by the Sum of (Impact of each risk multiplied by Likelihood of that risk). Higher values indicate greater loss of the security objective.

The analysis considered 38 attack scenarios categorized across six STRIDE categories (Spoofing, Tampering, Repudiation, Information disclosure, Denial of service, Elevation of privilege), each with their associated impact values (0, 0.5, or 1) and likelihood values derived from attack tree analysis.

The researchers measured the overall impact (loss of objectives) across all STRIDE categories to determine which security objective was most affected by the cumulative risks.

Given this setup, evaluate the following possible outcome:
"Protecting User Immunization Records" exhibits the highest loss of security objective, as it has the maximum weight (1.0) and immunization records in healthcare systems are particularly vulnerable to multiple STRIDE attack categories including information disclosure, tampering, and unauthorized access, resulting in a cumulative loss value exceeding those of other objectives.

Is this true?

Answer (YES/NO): YES